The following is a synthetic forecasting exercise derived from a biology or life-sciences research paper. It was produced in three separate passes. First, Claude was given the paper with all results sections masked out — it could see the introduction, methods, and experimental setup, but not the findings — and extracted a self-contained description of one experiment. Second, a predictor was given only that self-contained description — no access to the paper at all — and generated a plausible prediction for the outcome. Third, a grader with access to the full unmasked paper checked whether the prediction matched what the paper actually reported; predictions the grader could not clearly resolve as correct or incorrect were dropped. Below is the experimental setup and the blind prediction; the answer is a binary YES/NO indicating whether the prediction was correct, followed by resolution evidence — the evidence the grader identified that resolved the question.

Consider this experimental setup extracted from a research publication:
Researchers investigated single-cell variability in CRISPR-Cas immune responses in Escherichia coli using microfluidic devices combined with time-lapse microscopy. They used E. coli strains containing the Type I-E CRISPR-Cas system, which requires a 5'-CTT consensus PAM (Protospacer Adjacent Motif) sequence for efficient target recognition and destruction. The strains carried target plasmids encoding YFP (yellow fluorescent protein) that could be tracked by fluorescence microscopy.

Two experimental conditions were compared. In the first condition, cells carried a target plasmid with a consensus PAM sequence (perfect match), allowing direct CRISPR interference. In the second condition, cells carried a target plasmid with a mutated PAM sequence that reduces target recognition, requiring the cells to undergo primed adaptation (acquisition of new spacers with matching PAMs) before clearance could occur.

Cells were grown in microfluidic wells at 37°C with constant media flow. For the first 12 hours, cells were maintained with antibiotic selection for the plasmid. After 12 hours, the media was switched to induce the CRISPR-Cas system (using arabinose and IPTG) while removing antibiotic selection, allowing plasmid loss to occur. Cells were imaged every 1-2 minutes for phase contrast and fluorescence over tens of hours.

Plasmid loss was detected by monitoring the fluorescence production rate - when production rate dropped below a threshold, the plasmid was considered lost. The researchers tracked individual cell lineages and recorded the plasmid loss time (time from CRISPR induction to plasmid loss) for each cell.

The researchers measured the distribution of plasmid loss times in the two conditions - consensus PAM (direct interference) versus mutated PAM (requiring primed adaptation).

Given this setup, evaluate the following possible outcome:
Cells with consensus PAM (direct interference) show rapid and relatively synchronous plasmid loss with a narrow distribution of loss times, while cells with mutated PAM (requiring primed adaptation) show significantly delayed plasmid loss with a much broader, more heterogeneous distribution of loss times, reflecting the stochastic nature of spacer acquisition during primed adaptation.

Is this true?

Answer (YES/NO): YES